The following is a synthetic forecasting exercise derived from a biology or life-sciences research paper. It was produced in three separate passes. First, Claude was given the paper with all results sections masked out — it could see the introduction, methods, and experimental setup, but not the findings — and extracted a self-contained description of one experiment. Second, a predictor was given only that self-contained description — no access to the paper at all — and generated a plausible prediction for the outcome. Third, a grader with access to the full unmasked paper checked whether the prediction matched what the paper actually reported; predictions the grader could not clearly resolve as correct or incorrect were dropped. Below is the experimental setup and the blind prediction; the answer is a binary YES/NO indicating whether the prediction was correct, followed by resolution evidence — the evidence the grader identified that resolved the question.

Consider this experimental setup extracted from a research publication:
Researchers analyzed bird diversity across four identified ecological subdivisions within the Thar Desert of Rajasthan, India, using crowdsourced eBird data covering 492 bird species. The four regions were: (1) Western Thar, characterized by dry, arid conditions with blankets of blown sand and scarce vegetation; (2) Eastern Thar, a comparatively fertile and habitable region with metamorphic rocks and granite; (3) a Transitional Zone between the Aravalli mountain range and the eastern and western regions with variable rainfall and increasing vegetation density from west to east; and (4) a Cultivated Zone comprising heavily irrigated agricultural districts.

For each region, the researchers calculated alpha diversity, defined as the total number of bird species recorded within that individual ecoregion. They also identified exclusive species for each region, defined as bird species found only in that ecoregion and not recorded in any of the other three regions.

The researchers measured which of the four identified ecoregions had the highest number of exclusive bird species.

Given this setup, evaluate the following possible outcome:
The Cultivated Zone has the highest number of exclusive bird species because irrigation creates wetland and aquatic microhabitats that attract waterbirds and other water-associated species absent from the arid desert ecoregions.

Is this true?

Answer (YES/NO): NO